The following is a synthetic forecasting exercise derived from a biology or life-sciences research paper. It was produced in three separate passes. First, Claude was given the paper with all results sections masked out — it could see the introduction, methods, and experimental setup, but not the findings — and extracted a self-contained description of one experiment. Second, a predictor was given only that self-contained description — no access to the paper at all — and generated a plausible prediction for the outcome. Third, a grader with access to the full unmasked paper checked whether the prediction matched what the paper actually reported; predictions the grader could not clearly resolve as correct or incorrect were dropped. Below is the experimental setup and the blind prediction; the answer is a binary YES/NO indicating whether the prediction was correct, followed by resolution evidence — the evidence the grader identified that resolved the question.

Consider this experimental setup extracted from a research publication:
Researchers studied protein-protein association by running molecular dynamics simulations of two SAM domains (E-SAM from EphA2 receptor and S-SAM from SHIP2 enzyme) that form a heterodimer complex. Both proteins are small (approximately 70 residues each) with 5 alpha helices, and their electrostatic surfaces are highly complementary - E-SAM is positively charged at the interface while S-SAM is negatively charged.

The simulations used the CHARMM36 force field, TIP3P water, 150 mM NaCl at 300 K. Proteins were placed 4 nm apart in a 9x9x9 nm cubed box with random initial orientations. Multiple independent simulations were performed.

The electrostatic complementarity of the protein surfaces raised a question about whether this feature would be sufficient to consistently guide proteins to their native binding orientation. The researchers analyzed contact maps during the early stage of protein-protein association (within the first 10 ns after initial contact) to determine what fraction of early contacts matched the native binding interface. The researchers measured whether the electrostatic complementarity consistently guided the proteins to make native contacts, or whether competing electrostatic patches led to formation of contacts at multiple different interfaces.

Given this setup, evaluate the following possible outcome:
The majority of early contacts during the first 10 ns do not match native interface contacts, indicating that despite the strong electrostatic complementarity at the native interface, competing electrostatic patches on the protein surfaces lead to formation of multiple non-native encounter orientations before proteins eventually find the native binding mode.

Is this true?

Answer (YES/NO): YES